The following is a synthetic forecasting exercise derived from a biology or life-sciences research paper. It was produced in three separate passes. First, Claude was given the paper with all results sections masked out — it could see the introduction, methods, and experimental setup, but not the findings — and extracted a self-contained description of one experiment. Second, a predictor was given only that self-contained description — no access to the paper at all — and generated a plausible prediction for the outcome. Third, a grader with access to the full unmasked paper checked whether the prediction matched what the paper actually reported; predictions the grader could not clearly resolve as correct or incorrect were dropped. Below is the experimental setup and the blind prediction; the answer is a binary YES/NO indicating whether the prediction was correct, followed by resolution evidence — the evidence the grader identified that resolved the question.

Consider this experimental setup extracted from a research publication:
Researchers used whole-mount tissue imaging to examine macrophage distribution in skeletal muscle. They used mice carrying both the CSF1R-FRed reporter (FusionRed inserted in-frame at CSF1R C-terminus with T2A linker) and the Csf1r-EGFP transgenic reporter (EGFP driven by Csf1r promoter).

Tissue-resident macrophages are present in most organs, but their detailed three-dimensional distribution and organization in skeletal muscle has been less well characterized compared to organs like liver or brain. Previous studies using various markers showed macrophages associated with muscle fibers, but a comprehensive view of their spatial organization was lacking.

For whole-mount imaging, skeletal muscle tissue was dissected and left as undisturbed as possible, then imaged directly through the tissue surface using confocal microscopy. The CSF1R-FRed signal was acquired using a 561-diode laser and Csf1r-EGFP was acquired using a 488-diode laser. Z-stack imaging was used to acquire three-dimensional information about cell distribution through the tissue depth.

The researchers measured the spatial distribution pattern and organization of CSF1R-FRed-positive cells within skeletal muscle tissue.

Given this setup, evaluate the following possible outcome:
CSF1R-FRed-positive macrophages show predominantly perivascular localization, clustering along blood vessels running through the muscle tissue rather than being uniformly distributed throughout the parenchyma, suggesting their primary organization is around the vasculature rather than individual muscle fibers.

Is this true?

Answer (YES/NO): NO